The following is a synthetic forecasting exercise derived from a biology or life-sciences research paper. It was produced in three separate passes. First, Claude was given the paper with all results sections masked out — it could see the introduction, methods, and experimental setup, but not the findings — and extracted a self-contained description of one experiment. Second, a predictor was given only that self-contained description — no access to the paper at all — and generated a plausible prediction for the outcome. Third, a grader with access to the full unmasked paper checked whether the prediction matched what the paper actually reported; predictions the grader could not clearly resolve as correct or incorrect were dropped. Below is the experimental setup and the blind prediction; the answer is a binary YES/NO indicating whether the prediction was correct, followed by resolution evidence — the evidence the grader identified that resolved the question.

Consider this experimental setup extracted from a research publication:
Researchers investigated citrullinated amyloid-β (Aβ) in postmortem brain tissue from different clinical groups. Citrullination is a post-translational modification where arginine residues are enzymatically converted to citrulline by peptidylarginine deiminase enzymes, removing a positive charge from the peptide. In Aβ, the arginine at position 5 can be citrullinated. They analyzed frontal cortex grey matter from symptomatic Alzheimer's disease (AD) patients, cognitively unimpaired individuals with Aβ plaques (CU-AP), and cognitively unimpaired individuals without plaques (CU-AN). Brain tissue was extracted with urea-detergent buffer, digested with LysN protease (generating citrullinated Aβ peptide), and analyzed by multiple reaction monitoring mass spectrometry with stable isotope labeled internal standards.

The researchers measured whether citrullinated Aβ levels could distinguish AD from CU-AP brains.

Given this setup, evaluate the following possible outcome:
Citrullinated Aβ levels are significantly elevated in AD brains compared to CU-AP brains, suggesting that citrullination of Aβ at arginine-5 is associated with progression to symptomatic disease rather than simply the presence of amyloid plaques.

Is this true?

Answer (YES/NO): YES